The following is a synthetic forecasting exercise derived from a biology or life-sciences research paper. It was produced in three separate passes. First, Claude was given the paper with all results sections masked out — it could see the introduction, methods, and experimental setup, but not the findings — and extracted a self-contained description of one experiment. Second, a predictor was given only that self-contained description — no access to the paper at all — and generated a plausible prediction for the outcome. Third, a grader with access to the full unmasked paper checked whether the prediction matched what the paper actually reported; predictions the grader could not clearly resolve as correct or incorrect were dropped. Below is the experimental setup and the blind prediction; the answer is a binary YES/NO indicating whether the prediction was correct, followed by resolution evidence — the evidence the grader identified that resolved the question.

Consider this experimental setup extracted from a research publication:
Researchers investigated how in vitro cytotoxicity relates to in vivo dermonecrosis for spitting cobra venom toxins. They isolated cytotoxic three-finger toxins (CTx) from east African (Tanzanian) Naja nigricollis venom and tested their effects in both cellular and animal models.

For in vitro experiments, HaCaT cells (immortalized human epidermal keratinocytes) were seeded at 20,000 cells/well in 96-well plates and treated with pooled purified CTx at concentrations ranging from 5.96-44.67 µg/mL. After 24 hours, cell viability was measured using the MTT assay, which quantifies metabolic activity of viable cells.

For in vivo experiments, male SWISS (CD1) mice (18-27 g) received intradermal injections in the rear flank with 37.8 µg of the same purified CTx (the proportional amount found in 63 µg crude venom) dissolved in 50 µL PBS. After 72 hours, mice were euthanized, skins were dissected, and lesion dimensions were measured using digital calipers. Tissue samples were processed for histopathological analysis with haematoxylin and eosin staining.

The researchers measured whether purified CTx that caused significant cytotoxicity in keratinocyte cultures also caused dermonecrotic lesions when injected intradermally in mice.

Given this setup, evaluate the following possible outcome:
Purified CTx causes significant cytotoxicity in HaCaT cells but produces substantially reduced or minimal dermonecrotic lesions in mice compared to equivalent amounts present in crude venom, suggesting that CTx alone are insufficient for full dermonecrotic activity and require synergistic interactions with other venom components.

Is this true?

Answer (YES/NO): YES